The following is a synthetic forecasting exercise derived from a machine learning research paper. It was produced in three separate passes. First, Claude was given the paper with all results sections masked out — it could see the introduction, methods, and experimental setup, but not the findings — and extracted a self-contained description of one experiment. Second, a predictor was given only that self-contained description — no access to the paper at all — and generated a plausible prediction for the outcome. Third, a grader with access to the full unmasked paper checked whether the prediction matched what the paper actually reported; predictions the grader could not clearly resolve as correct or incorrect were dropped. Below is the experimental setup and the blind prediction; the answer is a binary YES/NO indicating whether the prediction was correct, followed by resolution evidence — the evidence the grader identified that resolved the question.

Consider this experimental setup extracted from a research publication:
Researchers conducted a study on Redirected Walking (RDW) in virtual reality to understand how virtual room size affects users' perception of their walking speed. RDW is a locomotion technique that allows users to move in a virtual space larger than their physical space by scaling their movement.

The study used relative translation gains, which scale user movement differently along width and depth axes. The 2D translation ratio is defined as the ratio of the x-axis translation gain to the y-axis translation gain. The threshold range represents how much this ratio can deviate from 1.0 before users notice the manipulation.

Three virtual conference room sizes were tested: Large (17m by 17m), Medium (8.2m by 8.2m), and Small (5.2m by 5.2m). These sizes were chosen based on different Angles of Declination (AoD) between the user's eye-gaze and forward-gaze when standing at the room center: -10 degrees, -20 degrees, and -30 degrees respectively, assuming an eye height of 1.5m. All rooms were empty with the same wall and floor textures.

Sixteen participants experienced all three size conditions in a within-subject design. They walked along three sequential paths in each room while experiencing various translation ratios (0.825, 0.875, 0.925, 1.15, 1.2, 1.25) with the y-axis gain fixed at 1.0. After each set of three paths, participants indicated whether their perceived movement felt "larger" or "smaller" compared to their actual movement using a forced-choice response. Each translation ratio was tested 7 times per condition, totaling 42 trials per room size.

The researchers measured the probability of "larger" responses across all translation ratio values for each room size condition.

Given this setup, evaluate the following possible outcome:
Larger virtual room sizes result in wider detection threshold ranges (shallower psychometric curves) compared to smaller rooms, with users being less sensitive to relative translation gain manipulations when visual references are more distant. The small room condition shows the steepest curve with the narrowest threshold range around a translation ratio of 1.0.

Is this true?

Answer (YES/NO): NO